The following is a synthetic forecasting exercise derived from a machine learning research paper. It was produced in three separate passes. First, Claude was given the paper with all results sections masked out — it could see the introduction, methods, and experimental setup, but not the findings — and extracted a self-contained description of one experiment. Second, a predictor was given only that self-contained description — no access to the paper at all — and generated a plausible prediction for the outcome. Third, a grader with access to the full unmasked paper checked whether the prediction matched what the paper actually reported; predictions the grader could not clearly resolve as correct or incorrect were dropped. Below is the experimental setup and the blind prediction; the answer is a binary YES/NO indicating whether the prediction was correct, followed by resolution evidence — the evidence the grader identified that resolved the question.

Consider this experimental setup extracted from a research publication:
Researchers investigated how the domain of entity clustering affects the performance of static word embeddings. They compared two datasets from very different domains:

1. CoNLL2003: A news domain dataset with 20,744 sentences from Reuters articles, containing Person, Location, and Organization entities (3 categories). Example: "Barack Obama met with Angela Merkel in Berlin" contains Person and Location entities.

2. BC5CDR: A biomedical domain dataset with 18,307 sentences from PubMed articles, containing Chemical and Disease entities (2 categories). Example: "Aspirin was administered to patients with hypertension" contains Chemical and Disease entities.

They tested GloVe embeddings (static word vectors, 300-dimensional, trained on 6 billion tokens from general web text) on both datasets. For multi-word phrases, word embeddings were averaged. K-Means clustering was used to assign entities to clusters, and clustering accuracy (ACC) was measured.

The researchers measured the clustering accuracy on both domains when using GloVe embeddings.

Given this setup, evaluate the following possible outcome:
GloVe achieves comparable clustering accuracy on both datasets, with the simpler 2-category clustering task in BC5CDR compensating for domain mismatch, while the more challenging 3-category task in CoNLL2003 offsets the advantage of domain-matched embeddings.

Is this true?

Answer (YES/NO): NO